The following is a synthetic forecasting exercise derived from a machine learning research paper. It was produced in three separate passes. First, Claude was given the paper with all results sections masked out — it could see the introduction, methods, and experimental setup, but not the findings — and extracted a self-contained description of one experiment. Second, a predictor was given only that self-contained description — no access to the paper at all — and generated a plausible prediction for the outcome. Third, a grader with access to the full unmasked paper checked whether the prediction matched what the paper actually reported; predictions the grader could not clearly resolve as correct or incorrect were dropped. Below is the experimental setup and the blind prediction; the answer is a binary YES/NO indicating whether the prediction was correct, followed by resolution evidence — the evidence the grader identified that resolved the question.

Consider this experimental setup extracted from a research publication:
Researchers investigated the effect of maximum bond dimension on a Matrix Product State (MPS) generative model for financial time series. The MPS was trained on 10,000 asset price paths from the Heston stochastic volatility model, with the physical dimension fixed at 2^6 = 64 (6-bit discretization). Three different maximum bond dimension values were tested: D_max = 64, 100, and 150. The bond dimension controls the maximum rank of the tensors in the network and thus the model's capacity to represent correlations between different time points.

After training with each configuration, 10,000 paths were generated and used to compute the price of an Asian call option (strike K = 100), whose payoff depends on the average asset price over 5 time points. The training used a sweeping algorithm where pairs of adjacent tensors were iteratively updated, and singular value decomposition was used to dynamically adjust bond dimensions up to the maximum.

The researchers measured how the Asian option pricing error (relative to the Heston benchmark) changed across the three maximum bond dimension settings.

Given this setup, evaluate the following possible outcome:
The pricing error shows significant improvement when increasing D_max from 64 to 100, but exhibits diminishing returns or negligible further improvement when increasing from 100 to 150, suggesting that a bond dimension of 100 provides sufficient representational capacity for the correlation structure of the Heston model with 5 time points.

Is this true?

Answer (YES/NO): NO